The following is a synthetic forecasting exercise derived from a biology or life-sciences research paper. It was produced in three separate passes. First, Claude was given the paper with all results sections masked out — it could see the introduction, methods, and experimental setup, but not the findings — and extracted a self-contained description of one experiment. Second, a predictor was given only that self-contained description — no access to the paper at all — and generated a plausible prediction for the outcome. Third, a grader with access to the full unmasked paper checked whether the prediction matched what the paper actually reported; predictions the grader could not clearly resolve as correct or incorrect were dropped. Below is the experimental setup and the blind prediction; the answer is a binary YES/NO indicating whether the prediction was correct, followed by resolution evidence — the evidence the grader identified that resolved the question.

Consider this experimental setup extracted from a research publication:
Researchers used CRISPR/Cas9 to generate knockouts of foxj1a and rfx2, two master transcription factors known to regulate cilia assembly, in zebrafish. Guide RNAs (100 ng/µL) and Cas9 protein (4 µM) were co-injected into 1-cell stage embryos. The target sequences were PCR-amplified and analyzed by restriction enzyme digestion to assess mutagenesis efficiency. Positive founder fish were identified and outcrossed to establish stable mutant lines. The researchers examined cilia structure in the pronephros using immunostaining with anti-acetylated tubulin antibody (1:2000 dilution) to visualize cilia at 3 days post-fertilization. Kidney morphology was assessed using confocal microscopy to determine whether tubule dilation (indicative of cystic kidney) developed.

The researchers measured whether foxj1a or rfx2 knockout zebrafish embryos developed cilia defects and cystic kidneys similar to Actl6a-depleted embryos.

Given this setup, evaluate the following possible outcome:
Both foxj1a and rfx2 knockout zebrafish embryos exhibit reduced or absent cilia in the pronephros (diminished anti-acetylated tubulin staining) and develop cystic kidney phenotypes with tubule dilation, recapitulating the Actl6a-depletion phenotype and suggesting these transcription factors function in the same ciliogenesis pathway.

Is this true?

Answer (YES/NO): YES